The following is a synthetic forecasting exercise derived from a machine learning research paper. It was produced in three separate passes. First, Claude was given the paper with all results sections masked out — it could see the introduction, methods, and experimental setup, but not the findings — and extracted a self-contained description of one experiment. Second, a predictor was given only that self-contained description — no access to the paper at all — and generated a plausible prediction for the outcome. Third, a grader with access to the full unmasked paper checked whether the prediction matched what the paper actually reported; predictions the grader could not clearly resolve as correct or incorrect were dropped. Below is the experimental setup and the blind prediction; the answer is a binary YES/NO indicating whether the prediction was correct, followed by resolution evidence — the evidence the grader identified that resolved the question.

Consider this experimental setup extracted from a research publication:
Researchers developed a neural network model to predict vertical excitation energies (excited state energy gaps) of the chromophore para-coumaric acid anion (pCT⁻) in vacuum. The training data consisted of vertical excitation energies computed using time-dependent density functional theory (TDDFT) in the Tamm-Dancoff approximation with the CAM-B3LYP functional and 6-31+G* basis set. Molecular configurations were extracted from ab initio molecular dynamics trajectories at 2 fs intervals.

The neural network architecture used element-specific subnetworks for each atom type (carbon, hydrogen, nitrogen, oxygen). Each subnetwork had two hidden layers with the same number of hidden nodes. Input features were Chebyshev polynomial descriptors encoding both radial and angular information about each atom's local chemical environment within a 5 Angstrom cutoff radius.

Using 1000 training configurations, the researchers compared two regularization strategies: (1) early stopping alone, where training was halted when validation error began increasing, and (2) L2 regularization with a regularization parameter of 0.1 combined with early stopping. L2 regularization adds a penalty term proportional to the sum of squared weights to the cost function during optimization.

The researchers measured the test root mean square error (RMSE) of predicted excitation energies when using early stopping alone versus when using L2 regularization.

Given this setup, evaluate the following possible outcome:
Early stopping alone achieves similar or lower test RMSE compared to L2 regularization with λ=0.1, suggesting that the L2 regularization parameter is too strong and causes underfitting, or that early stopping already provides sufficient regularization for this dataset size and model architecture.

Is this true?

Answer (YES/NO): NO